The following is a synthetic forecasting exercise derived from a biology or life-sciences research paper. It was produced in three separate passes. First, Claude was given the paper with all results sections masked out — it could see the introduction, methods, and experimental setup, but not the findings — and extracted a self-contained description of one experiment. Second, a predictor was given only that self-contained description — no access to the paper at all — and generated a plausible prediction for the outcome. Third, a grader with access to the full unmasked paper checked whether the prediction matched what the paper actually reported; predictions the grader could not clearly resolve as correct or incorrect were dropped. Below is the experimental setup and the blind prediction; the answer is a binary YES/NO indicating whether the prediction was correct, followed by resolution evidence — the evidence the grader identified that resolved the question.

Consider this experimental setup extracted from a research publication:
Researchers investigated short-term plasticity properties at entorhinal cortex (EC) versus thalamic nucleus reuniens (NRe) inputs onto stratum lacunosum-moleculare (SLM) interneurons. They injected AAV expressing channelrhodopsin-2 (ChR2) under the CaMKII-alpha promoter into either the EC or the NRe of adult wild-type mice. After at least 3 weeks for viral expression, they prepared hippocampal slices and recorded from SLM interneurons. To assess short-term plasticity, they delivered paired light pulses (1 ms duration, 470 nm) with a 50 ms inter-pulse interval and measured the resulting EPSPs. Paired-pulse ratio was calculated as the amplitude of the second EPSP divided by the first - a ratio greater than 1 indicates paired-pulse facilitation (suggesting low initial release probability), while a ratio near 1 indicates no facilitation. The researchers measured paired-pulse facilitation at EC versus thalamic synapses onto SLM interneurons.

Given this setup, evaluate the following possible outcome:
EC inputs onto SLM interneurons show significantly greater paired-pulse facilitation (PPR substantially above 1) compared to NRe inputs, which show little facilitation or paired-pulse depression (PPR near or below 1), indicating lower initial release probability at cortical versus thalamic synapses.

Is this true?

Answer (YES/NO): YES